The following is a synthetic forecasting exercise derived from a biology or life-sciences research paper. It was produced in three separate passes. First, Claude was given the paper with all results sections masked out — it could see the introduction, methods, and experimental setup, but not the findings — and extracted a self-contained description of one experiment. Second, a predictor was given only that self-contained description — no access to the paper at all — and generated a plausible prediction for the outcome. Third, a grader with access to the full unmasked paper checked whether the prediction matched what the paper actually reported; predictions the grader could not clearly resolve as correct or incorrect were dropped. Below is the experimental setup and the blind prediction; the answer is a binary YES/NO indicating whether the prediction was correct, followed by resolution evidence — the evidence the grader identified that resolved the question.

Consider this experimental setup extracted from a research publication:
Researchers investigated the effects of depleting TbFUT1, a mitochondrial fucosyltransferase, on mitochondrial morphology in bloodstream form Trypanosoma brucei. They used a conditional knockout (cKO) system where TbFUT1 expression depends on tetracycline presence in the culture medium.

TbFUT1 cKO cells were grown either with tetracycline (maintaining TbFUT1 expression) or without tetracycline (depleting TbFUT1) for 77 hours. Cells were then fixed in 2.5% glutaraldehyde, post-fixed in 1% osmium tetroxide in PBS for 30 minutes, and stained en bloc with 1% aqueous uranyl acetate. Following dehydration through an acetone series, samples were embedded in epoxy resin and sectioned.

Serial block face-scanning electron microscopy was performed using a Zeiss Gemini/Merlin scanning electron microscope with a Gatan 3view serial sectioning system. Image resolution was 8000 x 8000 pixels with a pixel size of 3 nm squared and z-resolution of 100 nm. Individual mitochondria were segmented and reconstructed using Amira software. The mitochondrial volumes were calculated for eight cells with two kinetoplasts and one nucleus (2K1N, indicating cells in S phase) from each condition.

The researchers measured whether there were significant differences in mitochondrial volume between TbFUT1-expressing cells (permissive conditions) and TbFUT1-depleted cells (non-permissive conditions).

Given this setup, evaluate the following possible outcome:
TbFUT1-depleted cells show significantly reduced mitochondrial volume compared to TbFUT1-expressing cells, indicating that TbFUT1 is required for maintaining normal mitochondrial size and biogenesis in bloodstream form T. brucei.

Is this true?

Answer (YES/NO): NO